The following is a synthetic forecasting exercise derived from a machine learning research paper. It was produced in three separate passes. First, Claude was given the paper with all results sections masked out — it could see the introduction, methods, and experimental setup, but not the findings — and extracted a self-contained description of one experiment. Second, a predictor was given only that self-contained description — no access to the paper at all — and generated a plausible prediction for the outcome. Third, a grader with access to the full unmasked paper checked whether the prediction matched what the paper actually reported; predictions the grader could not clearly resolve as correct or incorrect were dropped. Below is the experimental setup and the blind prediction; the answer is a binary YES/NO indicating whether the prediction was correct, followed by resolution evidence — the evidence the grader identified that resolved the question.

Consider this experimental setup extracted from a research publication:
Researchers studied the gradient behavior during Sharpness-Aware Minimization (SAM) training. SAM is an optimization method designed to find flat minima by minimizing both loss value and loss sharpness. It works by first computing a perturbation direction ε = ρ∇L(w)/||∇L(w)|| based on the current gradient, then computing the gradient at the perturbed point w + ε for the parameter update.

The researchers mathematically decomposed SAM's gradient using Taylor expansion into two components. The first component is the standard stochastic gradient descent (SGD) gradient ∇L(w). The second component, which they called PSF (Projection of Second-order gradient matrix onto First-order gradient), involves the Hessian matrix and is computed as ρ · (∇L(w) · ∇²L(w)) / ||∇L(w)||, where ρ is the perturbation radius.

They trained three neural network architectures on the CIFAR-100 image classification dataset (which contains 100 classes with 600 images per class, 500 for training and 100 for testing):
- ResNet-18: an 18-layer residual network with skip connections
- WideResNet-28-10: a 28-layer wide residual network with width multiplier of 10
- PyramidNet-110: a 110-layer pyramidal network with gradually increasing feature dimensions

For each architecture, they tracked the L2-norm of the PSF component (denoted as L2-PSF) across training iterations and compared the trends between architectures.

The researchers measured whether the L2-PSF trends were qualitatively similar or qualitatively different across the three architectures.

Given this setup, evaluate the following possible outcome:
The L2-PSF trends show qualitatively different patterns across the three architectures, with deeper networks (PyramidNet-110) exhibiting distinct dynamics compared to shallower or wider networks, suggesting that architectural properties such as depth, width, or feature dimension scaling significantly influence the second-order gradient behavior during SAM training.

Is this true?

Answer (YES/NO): NO